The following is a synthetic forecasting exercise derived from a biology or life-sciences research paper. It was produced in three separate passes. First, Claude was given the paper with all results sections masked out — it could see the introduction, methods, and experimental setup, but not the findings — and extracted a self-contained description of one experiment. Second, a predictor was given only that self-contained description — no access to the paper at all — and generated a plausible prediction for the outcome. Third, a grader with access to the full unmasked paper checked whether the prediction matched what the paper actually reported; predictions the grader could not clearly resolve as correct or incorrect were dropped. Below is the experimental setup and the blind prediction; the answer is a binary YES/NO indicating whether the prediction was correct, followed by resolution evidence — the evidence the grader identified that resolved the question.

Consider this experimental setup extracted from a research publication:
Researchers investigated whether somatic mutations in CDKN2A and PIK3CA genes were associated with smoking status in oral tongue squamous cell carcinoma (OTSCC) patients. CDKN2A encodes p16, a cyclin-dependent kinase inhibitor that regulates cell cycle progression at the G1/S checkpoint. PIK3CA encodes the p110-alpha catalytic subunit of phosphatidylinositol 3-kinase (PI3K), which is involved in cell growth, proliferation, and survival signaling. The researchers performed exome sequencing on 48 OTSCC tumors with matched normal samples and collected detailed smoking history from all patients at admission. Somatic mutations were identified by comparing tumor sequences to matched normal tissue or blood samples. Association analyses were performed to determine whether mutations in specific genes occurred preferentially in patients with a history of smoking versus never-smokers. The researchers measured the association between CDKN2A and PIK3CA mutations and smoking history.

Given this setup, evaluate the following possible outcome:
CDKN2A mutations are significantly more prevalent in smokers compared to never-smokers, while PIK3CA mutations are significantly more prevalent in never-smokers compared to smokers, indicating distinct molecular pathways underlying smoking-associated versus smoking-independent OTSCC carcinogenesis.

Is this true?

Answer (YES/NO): NO